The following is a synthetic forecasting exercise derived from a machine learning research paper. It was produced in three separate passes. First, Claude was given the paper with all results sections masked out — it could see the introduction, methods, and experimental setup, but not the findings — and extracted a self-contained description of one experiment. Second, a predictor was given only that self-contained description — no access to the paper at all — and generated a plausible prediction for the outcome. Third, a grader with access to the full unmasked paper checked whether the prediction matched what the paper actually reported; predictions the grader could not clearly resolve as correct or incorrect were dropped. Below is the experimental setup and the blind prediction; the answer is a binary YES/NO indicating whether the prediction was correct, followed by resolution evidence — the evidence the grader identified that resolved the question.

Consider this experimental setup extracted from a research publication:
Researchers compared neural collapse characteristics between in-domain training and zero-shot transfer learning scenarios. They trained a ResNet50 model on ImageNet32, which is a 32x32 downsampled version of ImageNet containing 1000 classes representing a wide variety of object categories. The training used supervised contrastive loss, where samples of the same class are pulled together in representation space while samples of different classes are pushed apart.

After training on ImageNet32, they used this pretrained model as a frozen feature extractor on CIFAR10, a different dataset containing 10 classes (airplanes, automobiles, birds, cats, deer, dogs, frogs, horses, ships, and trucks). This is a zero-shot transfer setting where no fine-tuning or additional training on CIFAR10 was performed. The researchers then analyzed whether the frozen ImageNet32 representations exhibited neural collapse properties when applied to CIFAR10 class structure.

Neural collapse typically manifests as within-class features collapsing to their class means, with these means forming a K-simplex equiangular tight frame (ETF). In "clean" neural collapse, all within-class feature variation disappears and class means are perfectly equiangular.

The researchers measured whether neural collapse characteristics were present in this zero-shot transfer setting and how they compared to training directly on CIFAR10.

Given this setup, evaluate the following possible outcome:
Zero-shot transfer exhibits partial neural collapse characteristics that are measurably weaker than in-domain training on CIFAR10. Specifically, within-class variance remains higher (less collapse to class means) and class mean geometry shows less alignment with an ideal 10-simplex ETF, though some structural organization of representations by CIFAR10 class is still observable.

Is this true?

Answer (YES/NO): NO